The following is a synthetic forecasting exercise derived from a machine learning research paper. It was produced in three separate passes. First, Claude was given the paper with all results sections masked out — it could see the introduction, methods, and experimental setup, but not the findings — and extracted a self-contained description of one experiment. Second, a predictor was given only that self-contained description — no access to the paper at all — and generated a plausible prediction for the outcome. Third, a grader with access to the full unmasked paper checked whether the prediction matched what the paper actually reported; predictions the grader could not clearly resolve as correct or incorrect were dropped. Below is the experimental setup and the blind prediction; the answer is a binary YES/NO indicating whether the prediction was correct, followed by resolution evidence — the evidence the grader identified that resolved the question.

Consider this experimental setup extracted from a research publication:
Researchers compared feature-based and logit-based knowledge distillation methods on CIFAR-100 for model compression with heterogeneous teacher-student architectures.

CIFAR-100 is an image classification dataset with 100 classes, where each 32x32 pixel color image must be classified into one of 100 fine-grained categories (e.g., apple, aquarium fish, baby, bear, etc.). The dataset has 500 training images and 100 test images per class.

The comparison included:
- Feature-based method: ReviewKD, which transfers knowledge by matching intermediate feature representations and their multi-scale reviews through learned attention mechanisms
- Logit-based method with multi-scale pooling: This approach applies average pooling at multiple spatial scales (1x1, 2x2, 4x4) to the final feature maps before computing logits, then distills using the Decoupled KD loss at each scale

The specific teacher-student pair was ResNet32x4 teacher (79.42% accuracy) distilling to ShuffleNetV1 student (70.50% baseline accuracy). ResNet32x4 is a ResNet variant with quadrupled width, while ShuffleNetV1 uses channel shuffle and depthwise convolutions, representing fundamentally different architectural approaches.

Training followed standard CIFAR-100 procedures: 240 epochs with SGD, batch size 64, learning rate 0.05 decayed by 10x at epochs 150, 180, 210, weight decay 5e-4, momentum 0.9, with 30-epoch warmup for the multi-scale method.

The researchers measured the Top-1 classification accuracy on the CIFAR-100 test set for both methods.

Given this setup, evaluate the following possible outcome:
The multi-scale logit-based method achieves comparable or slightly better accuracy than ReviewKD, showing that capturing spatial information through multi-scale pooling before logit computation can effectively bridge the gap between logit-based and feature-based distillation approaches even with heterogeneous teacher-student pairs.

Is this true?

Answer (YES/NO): NO